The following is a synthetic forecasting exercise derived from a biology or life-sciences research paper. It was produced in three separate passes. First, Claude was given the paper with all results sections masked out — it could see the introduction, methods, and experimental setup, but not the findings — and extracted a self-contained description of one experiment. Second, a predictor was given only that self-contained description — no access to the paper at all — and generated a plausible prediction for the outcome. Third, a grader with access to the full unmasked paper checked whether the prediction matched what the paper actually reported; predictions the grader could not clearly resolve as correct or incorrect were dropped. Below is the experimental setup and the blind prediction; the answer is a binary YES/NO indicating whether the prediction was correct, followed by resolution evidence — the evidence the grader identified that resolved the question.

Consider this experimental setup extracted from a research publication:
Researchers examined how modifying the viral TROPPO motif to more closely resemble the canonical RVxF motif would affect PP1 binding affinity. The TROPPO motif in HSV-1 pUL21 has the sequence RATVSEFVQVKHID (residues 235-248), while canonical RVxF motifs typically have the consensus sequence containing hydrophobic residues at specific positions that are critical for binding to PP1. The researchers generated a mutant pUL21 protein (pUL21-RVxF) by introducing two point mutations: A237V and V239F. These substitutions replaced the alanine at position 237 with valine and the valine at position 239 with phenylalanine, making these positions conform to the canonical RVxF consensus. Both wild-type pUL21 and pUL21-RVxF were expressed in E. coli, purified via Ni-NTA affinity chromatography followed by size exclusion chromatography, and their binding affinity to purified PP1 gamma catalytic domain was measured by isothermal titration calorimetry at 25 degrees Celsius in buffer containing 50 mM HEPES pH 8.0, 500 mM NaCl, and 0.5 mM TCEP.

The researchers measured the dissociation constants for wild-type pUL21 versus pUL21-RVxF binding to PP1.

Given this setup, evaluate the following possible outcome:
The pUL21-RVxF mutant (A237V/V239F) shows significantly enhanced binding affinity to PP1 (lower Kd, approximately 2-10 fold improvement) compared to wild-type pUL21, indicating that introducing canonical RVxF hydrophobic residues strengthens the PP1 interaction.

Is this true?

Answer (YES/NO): NO